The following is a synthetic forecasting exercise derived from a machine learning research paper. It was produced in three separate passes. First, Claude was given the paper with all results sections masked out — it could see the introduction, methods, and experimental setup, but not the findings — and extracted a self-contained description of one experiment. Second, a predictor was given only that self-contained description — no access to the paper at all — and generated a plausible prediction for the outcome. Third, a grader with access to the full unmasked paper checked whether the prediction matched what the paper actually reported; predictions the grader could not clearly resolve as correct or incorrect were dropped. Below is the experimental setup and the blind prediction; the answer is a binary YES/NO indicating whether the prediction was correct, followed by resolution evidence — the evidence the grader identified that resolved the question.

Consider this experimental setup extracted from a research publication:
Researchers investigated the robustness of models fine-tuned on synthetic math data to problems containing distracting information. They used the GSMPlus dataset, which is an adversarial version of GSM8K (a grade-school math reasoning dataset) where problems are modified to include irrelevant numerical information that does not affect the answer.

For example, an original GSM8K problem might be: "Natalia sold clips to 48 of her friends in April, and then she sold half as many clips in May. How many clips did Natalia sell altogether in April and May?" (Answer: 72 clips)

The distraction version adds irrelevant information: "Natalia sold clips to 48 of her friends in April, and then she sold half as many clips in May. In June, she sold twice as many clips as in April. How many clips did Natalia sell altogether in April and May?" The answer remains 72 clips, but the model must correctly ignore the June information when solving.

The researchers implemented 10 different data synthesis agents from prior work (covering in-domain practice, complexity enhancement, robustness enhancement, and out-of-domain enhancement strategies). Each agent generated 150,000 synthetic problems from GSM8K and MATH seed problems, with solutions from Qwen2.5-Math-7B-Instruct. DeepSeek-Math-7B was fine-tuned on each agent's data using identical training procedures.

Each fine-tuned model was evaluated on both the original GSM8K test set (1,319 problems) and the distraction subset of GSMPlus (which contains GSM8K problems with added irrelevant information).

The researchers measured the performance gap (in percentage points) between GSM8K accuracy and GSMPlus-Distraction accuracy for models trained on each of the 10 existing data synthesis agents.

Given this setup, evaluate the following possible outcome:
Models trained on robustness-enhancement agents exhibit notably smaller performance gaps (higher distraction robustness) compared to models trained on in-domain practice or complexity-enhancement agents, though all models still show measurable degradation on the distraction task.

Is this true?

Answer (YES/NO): NO